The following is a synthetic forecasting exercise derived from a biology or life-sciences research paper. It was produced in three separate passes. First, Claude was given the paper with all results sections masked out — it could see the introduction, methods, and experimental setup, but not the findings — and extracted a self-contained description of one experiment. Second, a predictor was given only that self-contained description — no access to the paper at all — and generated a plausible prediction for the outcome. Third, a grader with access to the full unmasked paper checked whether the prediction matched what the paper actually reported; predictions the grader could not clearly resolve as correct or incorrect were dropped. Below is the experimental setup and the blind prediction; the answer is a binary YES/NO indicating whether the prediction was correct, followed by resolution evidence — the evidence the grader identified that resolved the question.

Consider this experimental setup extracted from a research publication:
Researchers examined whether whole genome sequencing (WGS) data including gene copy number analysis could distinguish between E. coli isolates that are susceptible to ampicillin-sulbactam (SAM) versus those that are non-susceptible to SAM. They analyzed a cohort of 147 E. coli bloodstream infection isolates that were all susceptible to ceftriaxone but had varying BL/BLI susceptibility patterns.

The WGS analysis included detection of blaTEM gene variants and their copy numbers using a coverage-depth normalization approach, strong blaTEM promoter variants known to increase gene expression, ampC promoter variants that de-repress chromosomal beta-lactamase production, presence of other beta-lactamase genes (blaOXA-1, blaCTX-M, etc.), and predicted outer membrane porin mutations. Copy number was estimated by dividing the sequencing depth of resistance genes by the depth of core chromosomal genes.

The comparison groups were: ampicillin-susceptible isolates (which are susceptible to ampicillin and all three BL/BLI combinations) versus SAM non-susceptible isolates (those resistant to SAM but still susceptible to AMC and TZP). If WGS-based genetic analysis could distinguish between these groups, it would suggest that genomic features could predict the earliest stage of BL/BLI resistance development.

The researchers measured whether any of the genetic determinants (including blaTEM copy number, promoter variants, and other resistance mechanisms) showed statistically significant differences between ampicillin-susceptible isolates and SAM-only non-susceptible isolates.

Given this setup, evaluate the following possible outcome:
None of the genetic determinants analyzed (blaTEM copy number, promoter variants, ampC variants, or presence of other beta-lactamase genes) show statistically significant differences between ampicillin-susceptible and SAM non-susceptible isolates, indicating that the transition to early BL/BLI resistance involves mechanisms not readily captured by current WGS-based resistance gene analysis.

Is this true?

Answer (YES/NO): NO